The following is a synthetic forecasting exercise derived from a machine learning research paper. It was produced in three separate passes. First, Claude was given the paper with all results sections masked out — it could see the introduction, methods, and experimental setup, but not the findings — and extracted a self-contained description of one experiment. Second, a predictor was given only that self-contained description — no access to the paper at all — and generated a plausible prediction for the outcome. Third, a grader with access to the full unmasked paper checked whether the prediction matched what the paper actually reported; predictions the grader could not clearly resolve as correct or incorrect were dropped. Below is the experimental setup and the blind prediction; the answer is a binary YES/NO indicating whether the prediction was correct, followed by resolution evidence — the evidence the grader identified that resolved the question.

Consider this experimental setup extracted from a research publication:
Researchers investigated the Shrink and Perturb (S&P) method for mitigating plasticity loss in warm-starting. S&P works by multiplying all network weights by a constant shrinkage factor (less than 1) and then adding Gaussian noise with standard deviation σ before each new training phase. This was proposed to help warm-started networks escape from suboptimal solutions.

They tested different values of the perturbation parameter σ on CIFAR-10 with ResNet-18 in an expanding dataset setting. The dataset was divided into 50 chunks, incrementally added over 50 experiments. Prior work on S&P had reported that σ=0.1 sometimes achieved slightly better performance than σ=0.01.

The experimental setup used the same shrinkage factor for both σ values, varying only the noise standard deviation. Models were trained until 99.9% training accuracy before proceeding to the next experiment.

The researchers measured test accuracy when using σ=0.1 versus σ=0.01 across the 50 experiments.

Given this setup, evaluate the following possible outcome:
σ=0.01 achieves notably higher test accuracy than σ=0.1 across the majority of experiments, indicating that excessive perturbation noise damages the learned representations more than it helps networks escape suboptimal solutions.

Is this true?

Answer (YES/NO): YES